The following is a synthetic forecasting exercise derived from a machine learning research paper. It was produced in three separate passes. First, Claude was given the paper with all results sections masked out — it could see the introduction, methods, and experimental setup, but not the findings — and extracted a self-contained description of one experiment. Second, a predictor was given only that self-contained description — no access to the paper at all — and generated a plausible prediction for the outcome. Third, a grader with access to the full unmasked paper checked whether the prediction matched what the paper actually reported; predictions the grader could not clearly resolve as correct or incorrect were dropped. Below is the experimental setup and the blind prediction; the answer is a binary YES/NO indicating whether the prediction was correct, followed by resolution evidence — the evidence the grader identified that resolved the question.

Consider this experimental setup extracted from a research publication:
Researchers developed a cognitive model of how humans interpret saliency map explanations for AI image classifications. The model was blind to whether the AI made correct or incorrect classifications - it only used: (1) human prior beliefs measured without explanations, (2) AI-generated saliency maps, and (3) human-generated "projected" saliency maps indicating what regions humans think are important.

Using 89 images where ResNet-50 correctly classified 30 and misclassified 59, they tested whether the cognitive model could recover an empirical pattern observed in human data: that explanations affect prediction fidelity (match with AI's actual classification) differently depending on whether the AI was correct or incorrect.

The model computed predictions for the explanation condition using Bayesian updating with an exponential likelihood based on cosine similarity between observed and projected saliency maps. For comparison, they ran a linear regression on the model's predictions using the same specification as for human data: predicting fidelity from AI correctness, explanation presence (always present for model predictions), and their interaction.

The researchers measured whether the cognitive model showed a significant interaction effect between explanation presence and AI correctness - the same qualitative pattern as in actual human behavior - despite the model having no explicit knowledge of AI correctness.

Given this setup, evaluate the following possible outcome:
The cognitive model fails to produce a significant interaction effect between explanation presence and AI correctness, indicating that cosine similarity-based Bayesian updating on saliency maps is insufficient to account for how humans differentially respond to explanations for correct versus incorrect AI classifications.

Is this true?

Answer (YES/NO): NO